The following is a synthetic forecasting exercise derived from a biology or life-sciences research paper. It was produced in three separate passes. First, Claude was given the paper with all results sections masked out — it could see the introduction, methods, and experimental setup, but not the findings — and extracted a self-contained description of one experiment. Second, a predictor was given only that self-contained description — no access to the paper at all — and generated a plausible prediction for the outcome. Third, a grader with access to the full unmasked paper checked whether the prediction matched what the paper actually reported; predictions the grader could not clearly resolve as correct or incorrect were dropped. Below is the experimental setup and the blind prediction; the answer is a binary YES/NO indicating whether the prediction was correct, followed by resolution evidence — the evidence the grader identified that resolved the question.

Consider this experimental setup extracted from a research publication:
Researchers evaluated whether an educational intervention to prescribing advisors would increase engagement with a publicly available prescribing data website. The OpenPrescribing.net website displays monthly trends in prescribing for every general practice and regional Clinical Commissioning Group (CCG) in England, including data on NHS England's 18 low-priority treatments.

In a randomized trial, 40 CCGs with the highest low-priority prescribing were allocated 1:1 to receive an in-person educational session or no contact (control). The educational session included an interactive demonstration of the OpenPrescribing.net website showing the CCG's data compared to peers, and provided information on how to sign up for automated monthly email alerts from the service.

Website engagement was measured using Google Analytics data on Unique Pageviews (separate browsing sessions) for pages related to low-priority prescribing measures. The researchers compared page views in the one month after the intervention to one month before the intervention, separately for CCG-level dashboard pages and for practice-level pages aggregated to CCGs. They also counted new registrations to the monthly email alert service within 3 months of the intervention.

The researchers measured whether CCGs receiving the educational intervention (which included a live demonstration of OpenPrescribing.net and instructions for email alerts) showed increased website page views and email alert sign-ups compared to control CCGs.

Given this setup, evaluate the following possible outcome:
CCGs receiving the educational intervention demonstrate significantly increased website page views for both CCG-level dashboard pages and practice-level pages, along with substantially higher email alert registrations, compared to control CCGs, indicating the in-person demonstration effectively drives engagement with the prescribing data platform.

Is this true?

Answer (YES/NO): NO